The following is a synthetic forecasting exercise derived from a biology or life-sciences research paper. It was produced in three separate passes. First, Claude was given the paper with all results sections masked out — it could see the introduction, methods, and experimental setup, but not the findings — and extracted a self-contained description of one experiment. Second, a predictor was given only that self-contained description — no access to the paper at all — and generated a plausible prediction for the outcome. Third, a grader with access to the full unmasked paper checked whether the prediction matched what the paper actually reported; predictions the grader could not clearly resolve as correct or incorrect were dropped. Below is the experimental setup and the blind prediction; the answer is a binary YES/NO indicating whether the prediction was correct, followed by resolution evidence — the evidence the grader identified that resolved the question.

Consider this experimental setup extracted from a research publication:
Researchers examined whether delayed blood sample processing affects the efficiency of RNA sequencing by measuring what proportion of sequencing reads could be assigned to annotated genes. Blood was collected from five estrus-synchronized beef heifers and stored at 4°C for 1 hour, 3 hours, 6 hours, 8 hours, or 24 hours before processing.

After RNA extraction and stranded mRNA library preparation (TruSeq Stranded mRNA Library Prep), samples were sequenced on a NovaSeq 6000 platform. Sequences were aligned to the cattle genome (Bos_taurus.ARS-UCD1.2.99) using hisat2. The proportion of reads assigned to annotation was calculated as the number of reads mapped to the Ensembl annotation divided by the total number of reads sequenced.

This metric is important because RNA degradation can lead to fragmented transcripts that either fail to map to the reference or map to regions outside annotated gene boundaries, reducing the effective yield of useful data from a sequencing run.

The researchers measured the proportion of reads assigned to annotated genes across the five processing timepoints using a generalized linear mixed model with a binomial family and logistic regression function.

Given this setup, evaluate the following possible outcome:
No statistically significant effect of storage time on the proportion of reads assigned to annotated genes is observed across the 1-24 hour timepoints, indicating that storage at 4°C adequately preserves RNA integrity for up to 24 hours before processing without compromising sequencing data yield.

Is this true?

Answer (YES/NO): YES